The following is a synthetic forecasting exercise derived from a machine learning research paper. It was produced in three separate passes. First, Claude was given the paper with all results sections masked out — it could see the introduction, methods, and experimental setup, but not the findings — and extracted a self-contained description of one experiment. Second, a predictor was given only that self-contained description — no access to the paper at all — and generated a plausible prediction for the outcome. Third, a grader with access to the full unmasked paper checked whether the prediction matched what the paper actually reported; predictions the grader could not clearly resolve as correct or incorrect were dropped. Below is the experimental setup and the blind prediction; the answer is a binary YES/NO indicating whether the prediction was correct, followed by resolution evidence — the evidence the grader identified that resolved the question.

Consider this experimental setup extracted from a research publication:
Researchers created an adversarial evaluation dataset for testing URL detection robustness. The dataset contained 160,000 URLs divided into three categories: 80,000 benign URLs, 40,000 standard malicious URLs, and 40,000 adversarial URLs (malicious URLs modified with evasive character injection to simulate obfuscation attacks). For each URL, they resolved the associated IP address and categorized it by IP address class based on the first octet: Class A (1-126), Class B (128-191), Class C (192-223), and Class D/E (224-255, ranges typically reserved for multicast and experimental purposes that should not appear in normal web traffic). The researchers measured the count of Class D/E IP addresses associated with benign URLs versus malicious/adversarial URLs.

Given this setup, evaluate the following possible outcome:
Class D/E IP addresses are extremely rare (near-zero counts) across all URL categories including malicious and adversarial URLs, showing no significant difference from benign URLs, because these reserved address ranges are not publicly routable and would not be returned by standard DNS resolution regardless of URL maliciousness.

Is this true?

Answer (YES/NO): NO